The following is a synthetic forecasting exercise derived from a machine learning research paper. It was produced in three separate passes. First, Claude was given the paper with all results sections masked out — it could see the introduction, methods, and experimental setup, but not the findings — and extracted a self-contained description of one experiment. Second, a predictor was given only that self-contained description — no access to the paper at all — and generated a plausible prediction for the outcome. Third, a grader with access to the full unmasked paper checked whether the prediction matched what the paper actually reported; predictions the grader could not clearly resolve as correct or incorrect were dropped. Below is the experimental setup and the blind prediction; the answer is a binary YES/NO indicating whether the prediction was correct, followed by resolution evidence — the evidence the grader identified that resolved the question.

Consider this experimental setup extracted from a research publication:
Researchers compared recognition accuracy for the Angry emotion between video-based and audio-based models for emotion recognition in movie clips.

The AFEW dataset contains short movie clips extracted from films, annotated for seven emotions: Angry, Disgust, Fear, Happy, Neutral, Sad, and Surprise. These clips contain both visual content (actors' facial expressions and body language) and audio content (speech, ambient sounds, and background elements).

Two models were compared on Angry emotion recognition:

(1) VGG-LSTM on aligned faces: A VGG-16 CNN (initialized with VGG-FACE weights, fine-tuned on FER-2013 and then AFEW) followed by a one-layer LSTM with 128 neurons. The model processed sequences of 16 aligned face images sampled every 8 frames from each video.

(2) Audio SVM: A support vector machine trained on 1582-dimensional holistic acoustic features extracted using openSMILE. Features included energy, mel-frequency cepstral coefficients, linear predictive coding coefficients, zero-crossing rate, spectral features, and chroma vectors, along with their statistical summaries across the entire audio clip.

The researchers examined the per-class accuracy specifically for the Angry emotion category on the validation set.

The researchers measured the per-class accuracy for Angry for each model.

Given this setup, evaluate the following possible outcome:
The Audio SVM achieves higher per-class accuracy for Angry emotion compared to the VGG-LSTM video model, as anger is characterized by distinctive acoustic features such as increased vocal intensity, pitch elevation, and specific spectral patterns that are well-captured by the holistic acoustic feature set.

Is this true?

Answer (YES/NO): YES